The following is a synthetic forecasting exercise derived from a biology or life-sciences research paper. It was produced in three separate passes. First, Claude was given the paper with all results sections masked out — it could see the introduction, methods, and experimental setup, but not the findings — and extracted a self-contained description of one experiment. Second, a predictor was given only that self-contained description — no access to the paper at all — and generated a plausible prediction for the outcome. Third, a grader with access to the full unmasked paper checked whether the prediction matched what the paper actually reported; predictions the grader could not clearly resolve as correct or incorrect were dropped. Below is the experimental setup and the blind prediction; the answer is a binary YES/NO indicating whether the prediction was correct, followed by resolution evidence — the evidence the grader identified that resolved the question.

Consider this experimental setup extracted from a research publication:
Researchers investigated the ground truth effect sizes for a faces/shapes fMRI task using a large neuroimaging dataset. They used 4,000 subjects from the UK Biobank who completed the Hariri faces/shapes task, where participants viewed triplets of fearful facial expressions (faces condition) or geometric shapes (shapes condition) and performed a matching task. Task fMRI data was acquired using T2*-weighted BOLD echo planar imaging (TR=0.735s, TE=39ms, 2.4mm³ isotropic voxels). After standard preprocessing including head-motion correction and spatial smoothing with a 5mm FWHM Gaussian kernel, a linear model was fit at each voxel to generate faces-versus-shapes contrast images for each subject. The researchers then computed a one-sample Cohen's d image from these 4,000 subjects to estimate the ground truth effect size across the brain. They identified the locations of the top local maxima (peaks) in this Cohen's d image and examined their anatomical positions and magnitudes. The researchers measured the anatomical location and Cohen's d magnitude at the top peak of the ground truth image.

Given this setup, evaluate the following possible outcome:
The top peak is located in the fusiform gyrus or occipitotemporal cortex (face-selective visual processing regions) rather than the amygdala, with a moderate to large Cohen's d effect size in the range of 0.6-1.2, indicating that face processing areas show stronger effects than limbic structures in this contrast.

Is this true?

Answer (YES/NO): NO